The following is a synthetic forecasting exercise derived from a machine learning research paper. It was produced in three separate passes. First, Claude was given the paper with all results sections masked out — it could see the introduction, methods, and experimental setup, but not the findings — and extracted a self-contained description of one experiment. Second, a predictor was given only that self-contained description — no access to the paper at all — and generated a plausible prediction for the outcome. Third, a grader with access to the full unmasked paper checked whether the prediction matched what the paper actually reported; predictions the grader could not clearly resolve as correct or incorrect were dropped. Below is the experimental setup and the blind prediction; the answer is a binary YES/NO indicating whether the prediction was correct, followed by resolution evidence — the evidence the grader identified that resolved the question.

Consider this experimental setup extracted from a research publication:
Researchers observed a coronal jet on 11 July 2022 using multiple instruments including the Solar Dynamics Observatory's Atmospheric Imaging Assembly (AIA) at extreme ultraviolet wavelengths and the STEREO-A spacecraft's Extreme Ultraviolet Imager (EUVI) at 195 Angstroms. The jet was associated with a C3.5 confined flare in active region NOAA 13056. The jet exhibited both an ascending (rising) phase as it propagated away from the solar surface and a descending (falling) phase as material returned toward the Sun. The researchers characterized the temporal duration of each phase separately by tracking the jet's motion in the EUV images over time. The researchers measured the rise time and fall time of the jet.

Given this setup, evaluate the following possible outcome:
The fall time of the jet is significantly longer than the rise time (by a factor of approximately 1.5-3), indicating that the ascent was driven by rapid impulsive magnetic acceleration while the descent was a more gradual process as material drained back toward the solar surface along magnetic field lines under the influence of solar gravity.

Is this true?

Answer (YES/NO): NO